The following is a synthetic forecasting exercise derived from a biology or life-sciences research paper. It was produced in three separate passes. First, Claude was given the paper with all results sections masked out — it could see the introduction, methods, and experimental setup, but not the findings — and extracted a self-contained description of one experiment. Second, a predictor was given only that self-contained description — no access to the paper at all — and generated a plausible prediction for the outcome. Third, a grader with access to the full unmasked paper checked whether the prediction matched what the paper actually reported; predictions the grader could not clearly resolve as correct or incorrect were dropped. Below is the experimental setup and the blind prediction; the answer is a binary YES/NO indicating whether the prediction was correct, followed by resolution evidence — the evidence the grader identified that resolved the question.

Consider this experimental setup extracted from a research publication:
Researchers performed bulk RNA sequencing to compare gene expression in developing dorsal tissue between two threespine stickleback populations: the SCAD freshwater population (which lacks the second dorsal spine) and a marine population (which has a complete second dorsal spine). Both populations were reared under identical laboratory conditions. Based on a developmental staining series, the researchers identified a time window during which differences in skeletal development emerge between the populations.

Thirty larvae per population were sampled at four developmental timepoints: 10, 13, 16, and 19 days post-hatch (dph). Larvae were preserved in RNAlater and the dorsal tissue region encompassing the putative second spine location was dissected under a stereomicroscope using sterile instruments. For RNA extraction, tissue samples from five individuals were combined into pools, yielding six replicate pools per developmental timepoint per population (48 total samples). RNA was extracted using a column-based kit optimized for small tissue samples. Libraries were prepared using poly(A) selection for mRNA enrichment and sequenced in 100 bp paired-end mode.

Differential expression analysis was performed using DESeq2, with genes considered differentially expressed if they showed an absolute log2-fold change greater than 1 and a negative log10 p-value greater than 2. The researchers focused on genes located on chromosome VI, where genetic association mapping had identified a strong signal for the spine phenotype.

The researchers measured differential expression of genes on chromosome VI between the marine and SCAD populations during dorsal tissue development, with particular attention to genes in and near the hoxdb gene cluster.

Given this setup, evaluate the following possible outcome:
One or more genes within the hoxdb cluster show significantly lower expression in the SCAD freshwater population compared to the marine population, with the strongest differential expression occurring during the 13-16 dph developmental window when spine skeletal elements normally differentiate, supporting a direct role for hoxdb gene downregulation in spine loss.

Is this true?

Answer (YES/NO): NO